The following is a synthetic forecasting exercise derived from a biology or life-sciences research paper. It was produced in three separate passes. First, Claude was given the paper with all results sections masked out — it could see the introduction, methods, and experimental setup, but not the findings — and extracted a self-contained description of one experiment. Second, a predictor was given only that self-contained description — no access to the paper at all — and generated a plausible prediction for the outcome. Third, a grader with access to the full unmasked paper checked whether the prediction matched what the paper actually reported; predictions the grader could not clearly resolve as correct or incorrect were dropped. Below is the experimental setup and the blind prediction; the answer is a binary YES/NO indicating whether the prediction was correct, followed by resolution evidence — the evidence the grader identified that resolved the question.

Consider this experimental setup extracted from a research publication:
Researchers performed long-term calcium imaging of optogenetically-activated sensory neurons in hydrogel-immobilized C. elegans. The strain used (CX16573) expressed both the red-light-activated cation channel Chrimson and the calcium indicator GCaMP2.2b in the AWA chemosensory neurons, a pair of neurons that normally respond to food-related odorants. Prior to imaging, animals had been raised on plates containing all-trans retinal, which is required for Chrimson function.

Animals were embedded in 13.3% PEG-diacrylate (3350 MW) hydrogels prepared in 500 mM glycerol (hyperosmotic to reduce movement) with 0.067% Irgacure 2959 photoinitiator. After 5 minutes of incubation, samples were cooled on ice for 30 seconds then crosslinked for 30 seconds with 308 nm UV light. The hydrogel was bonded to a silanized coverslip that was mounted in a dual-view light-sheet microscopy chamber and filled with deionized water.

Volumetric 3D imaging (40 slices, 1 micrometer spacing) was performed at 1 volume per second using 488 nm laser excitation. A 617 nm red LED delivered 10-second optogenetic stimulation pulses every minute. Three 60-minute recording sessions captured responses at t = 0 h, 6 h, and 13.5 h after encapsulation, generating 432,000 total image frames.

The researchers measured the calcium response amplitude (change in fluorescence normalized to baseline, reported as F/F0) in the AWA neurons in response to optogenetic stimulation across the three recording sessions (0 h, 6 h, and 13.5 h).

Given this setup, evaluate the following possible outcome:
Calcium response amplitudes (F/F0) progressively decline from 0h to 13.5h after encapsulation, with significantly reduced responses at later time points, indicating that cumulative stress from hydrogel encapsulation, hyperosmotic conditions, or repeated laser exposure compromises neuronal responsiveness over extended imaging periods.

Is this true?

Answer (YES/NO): YES